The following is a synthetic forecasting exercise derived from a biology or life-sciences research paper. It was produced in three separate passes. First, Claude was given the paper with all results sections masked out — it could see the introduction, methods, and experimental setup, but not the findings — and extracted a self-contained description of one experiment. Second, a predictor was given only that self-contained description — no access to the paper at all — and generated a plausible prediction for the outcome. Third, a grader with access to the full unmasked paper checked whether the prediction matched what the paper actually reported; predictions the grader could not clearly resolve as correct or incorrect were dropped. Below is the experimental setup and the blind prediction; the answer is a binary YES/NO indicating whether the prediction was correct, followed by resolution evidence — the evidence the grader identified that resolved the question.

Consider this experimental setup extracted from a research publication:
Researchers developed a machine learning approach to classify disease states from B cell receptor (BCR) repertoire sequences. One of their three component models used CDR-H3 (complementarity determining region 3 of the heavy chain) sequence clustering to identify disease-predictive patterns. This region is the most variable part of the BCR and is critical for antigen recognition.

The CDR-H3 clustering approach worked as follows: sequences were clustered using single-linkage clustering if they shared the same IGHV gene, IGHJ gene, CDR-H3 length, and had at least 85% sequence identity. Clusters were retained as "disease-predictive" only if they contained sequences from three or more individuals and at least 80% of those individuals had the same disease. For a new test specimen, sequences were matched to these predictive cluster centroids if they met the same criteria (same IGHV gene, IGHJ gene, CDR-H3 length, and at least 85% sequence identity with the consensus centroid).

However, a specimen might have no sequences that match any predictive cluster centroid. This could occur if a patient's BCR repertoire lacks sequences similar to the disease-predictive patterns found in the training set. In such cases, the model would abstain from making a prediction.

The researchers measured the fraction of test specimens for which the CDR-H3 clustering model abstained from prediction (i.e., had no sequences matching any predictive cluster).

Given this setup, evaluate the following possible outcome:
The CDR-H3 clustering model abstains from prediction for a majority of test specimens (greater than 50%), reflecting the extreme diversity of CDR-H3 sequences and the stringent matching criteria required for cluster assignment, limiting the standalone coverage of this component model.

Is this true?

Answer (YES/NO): NO